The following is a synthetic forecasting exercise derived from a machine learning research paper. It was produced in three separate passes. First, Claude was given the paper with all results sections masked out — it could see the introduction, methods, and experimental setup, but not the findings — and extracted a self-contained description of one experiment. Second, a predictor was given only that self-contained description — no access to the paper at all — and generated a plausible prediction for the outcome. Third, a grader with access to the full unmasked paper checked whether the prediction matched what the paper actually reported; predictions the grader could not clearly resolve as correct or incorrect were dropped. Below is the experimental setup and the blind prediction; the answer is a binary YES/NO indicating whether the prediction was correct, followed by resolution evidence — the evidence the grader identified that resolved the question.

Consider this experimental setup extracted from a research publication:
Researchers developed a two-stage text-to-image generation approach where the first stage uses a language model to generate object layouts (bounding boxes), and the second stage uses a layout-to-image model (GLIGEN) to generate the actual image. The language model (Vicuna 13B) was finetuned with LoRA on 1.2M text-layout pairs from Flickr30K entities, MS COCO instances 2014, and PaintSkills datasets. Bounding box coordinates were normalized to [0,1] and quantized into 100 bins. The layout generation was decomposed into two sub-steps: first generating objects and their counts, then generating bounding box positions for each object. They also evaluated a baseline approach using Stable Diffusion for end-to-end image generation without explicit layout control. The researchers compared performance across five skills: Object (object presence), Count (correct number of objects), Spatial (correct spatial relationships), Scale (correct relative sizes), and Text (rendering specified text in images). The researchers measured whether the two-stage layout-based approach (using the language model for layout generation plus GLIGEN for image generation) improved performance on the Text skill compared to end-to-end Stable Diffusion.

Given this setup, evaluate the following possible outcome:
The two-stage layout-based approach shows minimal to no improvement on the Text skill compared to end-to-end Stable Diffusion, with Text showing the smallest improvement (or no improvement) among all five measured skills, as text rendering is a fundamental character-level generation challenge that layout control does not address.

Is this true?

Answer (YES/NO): YES